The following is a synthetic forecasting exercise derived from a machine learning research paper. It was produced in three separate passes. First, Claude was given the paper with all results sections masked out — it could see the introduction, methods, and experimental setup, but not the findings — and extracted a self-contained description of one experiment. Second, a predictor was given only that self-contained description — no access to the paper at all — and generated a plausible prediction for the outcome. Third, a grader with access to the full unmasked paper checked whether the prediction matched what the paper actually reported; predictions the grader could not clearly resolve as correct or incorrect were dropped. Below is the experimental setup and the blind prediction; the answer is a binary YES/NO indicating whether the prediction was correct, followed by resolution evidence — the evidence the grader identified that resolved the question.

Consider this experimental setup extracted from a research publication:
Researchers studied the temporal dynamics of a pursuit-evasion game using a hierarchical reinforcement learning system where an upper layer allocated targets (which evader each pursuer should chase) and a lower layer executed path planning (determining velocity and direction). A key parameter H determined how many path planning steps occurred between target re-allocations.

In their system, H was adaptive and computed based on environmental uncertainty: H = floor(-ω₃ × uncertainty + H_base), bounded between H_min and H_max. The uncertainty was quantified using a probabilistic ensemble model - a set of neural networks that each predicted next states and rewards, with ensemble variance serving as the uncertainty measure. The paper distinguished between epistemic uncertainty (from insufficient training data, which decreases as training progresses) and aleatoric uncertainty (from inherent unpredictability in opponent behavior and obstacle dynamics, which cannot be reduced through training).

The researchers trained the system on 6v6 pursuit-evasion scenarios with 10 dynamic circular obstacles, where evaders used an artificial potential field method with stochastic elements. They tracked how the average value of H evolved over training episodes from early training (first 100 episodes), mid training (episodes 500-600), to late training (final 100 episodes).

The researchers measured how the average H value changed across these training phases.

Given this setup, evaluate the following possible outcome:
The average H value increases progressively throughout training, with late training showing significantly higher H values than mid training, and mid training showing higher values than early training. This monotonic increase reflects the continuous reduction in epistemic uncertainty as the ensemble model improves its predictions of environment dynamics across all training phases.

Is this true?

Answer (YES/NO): NO